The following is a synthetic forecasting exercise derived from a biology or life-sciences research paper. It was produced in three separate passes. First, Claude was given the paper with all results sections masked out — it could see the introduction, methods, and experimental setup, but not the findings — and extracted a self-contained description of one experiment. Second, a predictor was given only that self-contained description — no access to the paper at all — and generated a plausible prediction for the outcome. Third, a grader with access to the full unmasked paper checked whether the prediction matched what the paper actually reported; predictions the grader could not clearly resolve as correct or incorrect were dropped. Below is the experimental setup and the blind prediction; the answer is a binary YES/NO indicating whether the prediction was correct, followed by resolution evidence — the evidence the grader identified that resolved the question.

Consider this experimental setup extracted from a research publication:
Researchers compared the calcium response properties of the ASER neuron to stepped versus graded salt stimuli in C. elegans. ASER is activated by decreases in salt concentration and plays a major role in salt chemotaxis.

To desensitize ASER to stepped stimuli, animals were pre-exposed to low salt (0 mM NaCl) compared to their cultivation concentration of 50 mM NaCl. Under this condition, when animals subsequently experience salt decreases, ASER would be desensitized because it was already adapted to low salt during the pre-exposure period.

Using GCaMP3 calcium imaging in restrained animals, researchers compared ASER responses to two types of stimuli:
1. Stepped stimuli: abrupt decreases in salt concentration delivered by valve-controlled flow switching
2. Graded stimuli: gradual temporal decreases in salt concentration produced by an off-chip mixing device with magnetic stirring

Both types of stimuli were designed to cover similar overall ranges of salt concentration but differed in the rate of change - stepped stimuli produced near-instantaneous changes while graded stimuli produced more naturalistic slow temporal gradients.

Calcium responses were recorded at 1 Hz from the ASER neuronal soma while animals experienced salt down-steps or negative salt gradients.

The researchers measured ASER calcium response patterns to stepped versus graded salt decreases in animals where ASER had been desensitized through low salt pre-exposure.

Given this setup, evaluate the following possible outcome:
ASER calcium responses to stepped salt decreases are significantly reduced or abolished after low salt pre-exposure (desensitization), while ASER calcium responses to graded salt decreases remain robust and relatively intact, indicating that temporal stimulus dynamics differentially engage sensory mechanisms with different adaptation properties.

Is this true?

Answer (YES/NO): YES